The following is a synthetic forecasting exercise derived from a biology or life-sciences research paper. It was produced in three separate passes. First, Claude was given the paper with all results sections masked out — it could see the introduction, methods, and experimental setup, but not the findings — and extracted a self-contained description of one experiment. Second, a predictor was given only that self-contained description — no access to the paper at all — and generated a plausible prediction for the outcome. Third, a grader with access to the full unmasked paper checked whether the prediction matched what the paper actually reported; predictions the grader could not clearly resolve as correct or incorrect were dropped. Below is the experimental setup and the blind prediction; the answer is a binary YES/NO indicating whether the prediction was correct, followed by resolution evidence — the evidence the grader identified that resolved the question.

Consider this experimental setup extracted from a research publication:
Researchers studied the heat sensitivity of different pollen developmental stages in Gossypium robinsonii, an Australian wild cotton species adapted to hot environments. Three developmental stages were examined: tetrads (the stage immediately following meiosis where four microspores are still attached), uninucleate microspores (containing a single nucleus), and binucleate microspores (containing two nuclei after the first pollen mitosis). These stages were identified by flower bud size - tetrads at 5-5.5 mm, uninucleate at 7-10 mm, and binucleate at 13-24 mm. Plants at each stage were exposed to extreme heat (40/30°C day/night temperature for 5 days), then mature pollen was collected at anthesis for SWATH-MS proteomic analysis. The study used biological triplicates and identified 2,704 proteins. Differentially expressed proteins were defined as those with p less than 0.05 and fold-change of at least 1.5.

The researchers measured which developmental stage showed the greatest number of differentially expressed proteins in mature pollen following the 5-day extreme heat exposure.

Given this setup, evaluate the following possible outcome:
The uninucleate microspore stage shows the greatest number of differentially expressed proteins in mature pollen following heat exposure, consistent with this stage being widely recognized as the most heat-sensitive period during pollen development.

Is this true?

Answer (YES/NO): NO